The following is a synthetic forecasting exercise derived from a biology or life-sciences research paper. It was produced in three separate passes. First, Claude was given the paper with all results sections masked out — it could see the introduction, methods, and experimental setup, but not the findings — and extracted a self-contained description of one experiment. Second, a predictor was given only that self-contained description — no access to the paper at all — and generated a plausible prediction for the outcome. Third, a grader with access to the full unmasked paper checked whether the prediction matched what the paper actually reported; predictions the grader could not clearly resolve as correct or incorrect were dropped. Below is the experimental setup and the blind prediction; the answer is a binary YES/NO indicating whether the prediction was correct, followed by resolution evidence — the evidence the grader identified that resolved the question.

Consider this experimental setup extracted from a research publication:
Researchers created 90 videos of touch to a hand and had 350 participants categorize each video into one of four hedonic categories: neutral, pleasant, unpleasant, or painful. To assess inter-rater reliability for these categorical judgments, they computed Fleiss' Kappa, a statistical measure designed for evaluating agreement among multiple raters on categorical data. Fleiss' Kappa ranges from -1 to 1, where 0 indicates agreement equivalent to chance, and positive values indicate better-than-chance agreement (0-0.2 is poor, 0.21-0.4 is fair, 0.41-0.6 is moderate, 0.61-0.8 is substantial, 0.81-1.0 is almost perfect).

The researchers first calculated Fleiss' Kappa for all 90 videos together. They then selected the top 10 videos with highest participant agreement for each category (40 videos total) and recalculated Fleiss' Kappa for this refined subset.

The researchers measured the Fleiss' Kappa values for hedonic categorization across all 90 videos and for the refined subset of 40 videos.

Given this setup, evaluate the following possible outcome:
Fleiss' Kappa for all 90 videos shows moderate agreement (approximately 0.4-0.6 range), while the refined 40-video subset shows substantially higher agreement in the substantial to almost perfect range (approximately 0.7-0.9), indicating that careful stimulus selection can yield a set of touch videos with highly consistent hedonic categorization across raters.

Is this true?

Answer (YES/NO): NO